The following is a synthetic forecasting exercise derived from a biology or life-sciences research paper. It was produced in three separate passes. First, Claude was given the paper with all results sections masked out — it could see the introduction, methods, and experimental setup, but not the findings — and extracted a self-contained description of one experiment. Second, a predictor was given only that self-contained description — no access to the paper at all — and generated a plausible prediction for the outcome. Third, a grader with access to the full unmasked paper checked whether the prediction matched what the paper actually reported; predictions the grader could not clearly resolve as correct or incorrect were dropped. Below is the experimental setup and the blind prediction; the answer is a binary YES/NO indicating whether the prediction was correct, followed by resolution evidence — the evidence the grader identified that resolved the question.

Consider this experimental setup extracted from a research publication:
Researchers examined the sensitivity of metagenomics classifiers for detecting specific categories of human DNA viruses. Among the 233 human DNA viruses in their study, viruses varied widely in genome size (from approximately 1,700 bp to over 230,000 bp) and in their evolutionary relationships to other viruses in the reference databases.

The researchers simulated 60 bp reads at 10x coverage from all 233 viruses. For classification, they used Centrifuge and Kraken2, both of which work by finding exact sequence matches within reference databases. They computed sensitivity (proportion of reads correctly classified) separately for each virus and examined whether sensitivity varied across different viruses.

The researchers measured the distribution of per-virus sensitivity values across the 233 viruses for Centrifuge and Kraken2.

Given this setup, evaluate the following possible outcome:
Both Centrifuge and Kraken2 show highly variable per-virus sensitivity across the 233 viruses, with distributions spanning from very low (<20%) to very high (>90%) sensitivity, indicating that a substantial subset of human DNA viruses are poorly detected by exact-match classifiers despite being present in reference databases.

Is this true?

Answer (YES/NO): NO